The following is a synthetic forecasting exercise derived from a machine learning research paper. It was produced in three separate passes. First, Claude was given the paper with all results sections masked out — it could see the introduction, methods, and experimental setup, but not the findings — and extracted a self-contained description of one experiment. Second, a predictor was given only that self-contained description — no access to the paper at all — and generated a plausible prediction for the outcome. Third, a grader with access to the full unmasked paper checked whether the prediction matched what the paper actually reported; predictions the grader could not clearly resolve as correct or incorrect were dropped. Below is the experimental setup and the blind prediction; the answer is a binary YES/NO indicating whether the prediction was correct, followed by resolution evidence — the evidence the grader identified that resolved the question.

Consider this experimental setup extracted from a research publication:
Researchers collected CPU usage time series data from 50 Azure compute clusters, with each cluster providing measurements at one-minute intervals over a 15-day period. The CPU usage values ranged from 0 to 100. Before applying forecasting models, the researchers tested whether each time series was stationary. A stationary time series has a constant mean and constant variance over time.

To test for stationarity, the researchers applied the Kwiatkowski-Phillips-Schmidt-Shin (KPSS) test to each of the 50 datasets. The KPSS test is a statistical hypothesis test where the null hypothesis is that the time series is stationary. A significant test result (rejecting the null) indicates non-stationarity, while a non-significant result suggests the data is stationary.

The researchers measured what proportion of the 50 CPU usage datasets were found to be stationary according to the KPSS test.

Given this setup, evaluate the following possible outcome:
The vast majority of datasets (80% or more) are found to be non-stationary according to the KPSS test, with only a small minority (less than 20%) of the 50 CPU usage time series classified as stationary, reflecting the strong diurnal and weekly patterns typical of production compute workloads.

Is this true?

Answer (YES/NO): NO